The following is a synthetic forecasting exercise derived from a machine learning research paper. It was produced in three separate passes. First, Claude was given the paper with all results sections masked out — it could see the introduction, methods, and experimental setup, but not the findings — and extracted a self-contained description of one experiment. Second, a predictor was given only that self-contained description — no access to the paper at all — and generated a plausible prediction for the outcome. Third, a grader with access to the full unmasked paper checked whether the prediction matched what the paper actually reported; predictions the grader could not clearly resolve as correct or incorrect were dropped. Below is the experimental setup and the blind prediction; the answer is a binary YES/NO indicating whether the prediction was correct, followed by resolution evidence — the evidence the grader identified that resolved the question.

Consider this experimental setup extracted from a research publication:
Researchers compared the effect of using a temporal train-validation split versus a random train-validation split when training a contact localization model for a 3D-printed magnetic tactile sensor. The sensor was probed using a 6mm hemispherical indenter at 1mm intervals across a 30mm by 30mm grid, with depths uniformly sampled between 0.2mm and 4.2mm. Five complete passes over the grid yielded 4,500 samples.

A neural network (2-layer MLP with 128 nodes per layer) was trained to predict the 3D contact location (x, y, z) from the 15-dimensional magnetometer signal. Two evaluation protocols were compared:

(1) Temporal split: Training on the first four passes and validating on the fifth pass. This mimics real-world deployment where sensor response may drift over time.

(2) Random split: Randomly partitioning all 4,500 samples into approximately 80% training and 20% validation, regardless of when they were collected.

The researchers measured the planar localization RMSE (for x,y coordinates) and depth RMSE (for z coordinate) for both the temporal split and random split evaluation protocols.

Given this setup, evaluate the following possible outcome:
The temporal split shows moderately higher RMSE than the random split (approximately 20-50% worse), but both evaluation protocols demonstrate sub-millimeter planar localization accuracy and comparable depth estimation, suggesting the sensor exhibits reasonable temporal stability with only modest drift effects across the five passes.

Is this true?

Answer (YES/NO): YES